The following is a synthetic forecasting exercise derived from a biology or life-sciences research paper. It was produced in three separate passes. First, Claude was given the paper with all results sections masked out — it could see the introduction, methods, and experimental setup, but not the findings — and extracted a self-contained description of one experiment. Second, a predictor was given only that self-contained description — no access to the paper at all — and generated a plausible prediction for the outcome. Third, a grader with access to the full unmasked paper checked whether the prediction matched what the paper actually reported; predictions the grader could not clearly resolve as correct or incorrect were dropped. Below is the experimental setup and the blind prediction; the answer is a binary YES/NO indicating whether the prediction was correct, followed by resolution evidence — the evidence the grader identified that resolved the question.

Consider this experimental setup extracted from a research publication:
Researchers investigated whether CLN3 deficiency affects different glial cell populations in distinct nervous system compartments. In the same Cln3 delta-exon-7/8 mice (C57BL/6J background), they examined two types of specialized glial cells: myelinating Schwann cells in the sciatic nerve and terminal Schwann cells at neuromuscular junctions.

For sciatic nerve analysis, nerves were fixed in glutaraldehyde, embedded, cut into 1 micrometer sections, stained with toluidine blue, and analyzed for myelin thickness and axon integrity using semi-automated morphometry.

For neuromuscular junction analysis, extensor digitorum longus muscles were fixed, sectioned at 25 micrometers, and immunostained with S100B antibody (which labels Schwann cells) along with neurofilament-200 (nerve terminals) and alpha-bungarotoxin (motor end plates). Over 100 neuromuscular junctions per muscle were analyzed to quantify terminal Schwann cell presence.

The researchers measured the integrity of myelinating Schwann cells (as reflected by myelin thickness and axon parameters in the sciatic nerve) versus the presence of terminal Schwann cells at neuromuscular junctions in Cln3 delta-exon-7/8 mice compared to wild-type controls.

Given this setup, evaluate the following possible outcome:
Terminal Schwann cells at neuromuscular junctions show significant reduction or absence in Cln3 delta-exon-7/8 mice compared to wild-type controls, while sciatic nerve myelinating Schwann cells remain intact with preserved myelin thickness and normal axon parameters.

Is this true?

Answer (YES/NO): YES